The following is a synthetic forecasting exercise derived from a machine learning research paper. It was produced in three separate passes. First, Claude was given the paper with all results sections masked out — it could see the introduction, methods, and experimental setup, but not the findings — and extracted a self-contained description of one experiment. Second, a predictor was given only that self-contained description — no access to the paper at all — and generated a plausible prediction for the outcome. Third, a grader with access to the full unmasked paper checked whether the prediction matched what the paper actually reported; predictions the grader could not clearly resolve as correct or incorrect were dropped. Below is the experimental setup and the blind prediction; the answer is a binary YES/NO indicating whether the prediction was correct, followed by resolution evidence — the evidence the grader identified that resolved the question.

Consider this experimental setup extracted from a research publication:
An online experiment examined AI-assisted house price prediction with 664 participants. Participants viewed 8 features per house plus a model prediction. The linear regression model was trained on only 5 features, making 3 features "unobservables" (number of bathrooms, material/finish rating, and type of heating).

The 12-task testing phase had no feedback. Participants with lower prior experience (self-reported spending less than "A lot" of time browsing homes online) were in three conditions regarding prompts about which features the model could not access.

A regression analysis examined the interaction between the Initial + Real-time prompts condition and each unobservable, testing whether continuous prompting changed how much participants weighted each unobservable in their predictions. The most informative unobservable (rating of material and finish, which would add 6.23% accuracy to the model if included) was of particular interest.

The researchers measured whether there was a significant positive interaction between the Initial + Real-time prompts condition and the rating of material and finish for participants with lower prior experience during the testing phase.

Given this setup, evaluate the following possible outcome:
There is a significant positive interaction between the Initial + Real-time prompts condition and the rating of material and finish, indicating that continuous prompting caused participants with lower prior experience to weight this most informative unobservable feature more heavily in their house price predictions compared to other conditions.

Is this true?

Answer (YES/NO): YES